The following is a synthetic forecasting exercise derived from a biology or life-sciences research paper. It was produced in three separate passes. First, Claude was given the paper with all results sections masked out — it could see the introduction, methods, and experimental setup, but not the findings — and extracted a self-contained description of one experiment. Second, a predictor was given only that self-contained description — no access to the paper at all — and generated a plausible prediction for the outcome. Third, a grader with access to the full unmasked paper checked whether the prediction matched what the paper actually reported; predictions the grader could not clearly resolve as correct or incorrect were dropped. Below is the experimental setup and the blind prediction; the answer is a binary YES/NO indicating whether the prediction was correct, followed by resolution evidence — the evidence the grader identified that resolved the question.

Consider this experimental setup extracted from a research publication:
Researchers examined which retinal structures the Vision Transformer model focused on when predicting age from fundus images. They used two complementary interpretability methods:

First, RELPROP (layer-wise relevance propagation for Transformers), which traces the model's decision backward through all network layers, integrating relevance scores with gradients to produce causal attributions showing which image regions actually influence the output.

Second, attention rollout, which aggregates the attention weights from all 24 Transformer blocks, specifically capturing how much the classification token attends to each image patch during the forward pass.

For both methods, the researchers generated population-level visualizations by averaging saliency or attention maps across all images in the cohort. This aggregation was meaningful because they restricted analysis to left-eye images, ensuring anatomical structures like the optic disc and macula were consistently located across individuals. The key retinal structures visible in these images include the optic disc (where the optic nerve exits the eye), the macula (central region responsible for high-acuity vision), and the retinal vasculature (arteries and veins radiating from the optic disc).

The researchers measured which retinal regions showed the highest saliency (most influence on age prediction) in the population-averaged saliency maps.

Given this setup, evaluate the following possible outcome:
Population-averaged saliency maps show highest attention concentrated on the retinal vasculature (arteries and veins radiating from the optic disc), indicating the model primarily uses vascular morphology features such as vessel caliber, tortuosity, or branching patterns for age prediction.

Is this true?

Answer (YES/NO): NO